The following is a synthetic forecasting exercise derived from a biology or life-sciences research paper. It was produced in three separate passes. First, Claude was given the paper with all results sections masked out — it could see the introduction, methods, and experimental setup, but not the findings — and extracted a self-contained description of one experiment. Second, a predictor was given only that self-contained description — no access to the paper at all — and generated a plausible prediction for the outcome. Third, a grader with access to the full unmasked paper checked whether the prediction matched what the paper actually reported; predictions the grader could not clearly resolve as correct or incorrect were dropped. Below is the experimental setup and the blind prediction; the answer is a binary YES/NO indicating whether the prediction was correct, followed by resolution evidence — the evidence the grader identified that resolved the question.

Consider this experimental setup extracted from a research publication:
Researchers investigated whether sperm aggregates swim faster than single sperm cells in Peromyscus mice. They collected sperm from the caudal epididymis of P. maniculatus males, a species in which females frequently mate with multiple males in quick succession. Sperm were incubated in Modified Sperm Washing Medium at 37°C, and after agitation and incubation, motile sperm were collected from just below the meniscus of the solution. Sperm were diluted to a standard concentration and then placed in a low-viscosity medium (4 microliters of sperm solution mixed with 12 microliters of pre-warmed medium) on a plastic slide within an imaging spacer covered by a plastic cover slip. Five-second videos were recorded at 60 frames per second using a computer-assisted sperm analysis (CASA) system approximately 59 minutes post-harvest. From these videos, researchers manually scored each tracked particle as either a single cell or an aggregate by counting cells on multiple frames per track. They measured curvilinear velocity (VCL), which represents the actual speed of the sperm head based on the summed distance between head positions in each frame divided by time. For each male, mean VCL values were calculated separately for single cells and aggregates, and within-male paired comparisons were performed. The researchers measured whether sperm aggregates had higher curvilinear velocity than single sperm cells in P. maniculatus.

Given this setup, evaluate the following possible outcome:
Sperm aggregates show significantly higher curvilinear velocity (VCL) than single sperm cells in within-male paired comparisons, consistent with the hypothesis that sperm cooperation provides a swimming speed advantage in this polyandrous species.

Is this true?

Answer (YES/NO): YES